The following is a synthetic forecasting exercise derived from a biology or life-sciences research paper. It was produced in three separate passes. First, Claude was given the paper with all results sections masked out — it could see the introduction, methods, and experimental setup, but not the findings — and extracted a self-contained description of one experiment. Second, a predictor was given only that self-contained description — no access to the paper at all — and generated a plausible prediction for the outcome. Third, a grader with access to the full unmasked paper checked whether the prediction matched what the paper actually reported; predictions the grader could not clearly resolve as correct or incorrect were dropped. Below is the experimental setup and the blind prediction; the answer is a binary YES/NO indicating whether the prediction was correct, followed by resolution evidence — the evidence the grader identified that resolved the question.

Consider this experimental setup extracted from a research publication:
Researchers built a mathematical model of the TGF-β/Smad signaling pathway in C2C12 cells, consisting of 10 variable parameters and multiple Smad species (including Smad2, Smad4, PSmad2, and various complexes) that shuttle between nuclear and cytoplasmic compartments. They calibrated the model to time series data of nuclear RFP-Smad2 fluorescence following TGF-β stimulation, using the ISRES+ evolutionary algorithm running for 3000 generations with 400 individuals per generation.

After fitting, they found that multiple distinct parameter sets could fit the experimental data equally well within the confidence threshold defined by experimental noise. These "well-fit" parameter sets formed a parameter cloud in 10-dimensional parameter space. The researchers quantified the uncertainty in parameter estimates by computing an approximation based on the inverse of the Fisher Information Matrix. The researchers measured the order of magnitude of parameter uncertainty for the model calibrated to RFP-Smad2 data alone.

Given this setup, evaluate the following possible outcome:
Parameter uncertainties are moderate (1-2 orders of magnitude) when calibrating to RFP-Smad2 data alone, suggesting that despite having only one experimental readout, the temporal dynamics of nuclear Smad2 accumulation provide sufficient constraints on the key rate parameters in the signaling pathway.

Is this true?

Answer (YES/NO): NO